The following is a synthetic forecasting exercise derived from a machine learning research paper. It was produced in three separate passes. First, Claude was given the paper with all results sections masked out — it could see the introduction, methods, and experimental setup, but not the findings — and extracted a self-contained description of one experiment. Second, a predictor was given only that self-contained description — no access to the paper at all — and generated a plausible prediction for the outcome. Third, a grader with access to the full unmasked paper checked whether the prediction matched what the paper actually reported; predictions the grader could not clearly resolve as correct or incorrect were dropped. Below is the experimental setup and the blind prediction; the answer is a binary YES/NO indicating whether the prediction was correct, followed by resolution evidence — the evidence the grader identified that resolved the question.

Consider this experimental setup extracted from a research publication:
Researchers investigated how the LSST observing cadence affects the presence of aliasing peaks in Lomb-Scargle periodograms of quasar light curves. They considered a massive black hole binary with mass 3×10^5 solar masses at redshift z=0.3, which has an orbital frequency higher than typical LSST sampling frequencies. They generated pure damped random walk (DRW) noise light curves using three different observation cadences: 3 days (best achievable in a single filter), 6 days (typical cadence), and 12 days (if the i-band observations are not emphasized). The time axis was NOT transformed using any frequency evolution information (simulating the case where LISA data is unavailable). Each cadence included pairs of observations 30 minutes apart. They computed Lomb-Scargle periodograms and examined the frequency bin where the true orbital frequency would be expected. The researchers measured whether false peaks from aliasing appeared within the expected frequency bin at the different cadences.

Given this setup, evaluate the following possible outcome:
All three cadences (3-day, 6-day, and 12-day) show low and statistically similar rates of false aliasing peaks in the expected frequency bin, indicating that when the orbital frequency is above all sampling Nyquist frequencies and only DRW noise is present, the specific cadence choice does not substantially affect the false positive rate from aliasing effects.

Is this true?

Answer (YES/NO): NO